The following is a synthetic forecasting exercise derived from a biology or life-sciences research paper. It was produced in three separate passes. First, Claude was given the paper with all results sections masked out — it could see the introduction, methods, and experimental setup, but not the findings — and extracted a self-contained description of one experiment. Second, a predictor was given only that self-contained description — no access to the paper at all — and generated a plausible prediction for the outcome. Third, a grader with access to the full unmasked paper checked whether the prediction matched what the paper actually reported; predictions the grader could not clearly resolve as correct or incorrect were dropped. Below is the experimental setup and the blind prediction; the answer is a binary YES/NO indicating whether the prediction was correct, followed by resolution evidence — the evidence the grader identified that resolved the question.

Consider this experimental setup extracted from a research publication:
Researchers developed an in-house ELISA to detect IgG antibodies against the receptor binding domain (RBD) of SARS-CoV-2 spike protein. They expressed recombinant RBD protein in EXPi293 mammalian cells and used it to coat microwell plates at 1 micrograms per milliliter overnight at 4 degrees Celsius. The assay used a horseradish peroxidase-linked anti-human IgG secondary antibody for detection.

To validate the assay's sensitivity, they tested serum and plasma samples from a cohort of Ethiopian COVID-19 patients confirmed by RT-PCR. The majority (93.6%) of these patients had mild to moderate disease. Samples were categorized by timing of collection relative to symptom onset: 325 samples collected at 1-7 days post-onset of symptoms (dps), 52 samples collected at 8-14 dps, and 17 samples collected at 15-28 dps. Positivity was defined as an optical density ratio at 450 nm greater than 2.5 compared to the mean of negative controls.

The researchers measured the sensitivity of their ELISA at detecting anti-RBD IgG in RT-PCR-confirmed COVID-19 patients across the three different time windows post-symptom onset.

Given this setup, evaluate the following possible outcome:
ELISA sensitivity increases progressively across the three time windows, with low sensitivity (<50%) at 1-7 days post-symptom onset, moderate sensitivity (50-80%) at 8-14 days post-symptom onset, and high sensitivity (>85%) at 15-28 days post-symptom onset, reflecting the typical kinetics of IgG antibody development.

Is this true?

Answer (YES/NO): NO